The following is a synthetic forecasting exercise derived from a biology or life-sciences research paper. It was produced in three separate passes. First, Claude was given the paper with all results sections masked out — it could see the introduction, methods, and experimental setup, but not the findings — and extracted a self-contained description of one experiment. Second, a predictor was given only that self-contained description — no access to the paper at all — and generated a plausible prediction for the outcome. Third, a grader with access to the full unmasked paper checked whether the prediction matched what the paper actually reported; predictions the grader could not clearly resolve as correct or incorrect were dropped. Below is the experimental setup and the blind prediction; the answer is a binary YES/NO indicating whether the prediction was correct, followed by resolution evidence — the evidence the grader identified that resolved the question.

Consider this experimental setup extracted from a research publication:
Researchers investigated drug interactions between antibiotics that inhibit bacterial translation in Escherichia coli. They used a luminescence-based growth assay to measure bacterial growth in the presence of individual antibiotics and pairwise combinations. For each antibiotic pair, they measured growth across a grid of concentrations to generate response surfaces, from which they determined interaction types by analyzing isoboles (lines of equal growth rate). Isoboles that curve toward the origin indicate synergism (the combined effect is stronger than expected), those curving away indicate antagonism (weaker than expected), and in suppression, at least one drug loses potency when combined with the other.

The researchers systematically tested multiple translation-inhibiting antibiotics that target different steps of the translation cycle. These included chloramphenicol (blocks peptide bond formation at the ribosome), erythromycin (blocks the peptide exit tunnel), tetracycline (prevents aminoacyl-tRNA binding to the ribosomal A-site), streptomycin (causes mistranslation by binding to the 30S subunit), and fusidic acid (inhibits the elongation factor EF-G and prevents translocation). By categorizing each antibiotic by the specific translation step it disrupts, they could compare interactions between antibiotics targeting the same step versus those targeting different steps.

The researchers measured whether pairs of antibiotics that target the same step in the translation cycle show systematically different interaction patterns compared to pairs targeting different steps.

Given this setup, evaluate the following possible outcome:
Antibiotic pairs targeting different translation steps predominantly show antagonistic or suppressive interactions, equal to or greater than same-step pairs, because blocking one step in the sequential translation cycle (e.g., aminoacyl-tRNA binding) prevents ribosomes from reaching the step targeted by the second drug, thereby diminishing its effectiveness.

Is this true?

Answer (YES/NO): YES